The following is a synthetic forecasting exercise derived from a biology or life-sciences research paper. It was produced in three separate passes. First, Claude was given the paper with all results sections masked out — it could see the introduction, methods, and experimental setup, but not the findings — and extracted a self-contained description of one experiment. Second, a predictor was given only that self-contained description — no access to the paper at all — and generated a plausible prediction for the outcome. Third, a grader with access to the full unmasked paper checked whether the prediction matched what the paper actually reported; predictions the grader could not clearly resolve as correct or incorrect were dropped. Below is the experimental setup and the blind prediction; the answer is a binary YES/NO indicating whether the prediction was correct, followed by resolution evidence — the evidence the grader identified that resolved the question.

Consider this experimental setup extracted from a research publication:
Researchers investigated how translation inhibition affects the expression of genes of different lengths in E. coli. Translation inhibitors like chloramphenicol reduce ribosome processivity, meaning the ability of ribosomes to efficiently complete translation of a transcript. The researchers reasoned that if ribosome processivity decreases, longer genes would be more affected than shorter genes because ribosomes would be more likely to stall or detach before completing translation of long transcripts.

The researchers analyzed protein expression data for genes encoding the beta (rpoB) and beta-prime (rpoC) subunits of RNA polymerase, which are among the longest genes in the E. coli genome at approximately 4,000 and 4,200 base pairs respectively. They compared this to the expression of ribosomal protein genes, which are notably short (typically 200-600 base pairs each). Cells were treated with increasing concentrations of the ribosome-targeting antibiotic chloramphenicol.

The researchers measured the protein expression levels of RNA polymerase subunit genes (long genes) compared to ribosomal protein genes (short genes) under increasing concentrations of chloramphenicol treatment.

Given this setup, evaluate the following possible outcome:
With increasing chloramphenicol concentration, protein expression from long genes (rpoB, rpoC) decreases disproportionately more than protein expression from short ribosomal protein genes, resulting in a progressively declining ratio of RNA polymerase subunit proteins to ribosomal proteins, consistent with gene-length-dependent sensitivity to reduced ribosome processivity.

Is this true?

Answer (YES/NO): YES